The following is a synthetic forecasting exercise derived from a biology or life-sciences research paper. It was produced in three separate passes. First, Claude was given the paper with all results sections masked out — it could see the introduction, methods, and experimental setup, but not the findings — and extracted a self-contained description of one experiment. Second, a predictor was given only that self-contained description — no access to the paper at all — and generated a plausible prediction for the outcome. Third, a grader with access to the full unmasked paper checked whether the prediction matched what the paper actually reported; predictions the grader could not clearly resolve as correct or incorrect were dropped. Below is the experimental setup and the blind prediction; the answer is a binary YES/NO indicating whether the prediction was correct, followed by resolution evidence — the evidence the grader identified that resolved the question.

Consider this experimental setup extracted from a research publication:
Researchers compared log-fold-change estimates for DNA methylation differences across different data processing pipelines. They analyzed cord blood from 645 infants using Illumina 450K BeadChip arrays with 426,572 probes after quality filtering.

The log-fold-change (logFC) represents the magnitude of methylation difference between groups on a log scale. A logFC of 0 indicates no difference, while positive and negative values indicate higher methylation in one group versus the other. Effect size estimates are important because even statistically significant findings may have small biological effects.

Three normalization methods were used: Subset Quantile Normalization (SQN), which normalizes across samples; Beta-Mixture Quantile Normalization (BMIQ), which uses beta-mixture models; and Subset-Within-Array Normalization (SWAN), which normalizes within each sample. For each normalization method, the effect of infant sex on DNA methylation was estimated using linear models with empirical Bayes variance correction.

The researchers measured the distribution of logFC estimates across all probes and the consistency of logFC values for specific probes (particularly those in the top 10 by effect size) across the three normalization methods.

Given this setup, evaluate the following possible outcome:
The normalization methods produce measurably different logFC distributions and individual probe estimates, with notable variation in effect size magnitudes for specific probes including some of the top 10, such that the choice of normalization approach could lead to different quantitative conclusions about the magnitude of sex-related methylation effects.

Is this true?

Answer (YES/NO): YES